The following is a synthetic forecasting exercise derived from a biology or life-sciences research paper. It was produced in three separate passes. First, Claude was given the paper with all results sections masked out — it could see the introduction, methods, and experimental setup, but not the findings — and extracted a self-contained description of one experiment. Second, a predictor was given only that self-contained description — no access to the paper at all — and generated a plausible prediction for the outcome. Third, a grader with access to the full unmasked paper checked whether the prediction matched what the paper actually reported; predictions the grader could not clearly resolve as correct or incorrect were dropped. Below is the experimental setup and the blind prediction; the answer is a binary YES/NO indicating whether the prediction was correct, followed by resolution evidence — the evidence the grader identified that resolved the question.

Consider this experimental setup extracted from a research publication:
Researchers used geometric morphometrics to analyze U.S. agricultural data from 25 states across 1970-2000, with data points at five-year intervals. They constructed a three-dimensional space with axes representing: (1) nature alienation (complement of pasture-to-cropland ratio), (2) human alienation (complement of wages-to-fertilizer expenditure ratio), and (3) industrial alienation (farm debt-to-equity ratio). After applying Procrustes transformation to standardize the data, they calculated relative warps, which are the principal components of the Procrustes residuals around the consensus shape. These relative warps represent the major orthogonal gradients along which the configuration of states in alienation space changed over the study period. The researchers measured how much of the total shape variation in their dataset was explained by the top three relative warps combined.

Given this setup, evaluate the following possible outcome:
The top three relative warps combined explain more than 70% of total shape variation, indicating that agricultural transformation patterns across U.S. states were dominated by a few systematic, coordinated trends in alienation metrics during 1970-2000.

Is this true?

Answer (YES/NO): YES